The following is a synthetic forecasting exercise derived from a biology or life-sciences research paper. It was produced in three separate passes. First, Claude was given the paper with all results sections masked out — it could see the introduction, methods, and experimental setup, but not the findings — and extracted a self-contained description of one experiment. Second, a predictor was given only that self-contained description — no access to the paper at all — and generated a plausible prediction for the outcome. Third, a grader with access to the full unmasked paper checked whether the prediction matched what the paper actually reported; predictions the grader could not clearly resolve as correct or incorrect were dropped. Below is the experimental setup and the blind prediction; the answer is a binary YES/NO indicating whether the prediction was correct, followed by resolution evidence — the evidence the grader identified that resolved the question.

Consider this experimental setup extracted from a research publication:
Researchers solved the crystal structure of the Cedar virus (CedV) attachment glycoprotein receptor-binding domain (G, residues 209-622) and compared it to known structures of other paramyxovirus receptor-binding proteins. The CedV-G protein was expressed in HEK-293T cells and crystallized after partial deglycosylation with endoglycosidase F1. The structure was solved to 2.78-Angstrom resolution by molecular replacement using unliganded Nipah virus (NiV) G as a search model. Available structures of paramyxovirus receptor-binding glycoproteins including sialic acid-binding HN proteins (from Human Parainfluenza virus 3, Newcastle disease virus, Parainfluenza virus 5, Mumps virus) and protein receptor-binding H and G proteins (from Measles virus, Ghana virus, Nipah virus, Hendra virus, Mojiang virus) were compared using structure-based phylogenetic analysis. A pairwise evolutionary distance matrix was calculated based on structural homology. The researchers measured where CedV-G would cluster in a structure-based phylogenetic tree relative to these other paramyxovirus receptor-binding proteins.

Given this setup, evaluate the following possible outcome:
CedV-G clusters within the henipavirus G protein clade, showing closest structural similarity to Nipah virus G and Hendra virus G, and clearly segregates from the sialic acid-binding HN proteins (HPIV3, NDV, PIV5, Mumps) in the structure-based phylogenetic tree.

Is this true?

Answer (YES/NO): YES